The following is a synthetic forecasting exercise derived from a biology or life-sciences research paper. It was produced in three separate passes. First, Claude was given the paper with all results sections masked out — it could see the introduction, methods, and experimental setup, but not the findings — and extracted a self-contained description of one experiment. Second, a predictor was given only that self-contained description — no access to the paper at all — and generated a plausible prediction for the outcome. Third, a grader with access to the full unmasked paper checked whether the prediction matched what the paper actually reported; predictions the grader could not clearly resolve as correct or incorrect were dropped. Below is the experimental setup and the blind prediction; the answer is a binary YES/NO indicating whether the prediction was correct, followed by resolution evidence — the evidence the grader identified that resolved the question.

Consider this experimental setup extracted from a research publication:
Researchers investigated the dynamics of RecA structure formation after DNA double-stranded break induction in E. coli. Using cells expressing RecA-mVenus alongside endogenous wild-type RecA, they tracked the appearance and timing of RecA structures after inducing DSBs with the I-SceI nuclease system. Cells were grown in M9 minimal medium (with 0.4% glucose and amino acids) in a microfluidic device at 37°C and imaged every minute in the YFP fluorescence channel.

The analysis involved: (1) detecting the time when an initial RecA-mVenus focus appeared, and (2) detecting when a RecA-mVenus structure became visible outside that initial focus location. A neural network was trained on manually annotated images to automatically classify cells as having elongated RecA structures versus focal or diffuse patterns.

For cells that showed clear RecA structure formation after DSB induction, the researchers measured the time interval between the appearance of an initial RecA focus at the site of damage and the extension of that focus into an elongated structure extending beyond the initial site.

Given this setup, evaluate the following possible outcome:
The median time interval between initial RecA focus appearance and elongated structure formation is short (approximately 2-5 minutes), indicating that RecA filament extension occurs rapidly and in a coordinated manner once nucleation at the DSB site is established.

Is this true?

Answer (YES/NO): YES